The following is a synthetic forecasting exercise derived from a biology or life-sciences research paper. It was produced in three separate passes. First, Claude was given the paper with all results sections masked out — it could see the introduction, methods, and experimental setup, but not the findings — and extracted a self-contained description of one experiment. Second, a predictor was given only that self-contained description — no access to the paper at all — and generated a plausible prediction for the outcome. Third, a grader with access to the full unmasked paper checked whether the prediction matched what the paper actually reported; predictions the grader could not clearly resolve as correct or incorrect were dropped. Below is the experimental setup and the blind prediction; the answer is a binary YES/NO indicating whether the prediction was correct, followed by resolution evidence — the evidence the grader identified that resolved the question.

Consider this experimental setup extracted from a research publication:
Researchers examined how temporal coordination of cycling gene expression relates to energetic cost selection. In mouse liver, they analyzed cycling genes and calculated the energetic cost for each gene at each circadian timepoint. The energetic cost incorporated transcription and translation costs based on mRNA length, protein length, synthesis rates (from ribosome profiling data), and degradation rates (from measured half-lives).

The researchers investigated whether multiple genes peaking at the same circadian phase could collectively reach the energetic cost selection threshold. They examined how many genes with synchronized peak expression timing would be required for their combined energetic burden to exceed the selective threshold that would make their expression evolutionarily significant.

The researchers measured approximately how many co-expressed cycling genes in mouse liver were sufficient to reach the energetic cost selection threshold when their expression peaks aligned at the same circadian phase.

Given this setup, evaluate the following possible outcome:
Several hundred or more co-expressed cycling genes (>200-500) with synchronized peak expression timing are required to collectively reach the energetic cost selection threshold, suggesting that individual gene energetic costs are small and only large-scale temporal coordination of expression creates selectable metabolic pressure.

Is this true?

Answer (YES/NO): NO